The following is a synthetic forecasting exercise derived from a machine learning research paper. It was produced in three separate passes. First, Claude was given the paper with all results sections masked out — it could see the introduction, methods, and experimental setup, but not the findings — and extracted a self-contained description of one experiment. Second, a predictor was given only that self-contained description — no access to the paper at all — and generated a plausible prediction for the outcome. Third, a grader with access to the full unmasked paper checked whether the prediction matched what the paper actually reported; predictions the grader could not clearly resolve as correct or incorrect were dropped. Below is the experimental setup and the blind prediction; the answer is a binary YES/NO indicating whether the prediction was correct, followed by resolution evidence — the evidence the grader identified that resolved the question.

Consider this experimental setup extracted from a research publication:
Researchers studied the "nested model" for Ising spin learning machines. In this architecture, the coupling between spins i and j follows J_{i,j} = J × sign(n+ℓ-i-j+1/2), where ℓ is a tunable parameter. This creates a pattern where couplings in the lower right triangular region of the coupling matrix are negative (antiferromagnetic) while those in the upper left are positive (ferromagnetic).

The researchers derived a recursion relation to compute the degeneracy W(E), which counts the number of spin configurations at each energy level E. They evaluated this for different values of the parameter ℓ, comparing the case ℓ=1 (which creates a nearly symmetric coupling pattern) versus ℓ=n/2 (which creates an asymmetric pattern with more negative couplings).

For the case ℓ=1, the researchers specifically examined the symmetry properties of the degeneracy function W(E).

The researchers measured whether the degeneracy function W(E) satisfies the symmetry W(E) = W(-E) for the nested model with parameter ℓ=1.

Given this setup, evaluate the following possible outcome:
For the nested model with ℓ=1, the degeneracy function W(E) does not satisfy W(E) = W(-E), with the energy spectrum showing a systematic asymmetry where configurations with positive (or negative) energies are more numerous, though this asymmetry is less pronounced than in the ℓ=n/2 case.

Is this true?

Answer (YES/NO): NO